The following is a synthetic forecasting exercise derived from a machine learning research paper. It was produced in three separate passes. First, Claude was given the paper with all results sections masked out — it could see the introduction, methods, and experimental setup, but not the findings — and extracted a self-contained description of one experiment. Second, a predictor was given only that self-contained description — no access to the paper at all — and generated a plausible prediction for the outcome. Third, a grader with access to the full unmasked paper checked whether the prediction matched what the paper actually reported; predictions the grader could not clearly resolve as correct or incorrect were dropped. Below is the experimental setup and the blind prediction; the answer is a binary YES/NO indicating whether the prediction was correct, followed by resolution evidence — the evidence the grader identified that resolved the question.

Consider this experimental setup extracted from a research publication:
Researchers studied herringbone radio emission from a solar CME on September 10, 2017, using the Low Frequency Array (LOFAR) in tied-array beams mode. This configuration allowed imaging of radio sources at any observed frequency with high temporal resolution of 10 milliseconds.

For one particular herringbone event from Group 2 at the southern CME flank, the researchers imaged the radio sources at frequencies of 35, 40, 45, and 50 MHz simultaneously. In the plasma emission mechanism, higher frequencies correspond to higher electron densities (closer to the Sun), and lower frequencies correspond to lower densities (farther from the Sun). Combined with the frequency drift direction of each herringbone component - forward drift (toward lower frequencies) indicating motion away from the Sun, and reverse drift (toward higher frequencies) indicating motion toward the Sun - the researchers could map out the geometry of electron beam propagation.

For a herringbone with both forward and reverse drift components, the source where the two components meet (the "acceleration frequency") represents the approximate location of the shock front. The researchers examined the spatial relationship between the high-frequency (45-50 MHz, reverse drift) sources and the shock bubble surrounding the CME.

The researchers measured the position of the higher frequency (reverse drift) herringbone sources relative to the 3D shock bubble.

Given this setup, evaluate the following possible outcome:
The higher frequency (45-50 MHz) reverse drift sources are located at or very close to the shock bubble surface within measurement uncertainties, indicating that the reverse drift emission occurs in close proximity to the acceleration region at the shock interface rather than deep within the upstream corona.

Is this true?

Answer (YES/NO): YES